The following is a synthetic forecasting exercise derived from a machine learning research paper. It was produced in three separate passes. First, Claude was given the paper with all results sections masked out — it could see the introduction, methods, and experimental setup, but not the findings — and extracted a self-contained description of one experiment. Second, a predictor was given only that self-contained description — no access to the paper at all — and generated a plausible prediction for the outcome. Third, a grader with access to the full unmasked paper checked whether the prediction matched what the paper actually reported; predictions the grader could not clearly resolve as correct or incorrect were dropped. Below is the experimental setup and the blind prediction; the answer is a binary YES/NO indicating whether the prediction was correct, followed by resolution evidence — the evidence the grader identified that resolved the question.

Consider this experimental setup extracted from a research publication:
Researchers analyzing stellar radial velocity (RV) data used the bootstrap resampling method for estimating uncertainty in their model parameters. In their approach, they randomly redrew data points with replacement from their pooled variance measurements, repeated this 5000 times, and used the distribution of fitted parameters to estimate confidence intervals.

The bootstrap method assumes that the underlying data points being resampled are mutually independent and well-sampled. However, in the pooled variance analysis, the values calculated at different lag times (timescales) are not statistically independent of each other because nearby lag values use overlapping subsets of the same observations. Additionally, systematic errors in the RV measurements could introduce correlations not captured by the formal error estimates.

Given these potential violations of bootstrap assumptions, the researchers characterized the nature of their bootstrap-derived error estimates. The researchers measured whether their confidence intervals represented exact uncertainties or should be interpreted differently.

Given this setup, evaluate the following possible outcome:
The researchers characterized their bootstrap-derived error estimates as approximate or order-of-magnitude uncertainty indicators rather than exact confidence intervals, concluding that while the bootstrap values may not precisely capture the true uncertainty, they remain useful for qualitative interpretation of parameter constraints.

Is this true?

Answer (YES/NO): NO